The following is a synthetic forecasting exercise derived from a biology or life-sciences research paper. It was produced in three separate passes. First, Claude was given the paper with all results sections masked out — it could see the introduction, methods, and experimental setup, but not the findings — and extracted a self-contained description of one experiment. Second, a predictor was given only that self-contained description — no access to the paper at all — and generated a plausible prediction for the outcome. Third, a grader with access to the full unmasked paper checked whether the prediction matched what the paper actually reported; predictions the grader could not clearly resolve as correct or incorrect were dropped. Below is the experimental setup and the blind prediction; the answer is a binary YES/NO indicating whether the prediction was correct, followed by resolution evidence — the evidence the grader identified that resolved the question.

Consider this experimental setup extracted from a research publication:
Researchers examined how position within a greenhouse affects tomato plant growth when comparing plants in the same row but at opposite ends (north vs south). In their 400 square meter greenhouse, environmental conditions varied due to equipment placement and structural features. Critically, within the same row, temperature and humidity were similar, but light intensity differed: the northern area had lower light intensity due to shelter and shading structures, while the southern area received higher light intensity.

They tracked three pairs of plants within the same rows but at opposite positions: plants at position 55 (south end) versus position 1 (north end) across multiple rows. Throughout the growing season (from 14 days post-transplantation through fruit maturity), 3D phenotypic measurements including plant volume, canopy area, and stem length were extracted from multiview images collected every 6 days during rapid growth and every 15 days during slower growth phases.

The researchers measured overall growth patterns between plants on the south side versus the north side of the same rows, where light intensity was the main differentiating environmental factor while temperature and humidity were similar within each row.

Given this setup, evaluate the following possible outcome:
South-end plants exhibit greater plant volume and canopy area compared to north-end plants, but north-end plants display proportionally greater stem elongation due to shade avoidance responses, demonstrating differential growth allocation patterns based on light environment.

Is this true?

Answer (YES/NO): NO